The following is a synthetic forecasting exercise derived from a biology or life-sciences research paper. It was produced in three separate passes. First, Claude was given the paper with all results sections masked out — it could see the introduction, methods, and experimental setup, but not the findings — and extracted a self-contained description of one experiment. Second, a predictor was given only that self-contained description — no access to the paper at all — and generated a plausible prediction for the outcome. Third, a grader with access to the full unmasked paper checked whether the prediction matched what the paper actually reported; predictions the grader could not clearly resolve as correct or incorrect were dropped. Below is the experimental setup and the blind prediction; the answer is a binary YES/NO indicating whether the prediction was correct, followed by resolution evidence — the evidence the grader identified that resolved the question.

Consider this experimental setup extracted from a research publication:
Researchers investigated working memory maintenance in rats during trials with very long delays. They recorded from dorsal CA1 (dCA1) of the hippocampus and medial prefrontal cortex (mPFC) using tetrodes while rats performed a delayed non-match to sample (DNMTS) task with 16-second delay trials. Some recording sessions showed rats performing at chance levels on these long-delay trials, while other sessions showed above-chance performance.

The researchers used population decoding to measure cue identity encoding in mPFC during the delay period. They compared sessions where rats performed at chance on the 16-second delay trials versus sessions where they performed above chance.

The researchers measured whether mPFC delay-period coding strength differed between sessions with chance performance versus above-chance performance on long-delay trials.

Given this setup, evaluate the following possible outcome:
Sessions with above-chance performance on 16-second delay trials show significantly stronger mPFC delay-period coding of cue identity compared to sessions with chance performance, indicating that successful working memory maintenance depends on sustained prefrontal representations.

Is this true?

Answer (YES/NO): YES